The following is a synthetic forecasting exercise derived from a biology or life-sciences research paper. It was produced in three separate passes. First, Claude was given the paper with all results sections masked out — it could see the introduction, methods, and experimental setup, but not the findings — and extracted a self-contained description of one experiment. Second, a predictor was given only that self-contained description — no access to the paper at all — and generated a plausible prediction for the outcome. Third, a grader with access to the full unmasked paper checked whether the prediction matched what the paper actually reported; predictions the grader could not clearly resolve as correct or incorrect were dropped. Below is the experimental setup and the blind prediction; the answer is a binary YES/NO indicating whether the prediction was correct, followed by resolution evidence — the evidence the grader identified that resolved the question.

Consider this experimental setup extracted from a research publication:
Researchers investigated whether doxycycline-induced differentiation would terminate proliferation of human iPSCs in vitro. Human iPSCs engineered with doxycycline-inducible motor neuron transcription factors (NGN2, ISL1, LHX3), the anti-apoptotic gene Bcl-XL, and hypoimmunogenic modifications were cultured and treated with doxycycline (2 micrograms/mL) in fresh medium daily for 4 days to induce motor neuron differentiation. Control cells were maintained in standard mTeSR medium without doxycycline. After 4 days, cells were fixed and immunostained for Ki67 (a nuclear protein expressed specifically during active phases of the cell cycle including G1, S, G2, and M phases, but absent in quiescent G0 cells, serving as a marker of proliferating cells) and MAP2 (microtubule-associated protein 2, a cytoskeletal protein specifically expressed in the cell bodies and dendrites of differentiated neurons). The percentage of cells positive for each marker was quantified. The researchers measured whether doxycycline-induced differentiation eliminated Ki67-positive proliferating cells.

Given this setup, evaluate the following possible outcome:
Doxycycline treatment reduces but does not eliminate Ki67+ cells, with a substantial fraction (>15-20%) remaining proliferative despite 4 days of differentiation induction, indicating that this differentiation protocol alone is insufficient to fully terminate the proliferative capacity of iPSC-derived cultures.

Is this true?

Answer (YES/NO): NO